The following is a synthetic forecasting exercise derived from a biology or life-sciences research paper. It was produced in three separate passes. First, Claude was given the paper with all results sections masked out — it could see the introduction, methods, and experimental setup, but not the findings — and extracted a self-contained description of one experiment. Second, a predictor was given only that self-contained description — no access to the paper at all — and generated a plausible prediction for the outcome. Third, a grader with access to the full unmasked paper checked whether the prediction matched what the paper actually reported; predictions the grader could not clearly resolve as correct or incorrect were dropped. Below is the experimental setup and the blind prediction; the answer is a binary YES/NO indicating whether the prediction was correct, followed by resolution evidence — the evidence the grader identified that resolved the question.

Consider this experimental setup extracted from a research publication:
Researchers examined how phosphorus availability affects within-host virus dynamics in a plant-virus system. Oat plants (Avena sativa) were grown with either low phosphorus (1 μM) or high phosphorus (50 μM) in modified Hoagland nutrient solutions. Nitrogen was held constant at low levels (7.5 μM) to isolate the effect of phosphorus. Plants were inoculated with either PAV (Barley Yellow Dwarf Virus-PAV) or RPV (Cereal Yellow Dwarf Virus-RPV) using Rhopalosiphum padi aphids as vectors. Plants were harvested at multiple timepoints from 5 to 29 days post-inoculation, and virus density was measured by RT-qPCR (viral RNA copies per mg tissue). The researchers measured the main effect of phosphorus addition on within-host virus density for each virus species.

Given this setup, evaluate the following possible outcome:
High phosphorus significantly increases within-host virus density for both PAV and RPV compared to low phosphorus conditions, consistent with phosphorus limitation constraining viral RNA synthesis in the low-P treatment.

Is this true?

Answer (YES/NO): NO